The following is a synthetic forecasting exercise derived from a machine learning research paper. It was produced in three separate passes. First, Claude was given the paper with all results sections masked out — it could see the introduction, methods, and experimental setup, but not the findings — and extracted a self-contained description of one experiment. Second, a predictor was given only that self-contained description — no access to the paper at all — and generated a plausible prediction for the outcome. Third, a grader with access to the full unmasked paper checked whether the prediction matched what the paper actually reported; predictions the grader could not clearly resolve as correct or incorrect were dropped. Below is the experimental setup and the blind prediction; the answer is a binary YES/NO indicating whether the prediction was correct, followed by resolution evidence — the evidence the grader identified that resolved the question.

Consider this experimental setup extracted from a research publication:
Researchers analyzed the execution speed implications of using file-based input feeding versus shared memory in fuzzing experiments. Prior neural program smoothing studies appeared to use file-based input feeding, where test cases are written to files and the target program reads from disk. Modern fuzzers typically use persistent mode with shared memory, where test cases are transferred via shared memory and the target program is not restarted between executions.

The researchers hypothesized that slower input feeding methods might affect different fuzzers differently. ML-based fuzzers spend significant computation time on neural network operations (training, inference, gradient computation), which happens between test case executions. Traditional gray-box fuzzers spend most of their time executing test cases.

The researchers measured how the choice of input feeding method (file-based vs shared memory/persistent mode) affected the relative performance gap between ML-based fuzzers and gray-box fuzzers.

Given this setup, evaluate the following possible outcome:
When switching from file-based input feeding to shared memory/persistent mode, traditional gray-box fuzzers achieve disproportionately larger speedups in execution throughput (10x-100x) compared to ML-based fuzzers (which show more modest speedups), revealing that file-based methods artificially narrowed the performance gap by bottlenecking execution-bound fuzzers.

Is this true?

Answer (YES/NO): NO